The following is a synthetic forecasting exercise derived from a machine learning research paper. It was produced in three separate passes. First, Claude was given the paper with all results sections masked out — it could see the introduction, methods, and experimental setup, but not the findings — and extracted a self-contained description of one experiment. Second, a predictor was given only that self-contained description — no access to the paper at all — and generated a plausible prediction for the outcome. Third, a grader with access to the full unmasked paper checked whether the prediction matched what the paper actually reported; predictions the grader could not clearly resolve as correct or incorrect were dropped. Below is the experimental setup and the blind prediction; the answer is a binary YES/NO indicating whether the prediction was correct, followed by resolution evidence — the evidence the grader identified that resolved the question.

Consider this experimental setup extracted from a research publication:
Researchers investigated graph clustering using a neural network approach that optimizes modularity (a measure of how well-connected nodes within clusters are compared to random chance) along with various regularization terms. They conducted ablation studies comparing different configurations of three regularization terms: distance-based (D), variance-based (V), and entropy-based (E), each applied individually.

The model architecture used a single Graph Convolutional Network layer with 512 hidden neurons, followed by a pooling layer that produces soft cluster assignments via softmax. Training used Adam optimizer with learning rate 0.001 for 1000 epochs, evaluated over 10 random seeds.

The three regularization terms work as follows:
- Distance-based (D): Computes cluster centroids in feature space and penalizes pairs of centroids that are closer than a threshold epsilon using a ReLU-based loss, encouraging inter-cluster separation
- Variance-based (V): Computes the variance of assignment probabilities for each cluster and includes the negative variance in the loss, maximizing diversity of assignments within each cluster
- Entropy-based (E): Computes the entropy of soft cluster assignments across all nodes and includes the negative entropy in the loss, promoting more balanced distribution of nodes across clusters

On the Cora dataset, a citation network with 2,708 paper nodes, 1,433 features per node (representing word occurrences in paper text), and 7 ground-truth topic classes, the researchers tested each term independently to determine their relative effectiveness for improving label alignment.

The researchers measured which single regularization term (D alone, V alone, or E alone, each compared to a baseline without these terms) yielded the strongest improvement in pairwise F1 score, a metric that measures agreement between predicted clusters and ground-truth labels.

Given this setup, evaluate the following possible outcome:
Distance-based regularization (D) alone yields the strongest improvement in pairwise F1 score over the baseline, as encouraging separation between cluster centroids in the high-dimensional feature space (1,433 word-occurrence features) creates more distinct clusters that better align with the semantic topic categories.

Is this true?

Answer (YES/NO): YES